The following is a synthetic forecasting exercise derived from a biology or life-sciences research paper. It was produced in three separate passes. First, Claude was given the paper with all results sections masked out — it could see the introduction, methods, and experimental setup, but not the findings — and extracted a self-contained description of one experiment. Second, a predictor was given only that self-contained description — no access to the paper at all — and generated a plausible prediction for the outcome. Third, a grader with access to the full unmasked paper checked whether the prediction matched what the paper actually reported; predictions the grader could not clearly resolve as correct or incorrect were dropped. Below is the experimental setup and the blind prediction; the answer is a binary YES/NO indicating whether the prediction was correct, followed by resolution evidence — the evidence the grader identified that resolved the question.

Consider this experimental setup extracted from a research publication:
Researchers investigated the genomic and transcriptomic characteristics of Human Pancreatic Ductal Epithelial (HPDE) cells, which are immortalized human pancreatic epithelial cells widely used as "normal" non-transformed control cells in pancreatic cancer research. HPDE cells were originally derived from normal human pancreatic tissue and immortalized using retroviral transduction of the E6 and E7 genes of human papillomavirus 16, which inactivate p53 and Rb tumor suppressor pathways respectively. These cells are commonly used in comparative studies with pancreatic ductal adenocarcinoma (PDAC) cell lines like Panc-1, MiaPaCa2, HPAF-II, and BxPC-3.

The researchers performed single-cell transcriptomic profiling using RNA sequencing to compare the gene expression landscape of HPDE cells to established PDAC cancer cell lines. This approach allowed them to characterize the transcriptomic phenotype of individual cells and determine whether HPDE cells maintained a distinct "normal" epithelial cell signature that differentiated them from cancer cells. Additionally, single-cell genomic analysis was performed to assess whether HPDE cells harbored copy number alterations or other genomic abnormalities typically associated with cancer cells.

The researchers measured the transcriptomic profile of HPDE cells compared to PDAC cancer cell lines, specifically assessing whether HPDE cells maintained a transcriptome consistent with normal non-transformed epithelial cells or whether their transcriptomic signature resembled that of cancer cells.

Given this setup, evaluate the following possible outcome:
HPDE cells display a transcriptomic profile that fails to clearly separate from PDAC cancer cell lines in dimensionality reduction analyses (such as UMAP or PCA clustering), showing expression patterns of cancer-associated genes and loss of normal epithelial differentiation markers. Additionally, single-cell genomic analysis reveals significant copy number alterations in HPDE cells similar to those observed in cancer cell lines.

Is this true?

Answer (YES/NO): YES